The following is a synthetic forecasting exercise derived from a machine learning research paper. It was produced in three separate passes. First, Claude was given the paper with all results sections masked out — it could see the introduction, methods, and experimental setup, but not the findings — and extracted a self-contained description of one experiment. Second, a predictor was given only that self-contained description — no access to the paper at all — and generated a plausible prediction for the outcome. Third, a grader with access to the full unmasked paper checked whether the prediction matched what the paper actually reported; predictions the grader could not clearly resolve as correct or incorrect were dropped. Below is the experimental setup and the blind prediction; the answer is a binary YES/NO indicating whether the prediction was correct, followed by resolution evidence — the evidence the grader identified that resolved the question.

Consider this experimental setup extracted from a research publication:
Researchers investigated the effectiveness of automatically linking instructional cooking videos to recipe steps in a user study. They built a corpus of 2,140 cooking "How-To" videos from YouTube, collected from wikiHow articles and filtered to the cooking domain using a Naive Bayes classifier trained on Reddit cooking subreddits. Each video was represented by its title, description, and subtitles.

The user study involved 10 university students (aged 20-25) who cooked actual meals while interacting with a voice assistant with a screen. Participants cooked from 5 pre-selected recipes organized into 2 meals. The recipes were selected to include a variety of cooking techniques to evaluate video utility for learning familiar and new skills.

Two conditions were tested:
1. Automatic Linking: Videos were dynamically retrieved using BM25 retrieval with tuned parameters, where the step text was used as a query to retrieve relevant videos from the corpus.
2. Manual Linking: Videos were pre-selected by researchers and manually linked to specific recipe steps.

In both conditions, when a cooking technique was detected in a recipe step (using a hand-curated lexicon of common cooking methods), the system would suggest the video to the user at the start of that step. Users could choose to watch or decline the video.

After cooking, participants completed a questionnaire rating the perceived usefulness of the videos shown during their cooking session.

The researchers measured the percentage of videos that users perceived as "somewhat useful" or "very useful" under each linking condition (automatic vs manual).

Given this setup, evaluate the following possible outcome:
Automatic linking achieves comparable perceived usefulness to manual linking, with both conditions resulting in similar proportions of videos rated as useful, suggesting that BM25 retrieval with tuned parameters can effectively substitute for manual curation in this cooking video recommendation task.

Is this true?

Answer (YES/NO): NO